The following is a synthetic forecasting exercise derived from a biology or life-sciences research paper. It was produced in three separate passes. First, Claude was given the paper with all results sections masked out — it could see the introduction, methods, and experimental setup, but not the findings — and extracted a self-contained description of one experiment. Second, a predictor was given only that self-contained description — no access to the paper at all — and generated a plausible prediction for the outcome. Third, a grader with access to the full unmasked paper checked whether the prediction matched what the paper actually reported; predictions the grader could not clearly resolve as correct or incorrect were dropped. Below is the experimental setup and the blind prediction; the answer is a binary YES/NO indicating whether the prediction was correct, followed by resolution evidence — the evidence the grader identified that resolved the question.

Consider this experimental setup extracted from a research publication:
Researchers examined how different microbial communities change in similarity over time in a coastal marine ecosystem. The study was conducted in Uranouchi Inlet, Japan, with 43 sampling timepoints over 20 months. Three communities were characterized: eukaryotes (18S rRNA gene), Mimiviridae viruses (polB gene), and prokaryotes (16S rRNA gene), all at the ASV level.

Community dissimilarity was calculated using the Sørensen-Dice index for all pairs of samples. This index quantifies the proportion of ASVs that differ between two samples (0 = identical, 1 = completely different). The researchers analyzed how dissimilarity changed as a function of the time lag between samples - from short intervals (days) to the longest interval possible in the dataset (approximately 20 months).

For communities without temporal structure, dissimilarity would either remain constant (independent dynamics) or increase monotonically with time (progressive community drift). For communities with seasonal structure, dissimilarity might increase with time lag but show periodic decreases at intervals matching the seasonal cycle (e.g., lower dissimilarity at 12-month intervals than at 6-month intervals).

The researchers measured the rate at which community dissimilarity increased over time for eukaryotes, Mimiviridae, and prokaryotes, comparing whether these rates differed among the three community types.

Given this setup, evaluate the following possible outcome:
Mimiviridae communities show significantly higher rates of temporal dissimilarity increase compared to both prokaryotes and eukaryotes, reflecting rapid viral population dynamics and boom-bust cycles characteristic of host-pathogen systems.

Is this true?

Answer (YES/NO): NO